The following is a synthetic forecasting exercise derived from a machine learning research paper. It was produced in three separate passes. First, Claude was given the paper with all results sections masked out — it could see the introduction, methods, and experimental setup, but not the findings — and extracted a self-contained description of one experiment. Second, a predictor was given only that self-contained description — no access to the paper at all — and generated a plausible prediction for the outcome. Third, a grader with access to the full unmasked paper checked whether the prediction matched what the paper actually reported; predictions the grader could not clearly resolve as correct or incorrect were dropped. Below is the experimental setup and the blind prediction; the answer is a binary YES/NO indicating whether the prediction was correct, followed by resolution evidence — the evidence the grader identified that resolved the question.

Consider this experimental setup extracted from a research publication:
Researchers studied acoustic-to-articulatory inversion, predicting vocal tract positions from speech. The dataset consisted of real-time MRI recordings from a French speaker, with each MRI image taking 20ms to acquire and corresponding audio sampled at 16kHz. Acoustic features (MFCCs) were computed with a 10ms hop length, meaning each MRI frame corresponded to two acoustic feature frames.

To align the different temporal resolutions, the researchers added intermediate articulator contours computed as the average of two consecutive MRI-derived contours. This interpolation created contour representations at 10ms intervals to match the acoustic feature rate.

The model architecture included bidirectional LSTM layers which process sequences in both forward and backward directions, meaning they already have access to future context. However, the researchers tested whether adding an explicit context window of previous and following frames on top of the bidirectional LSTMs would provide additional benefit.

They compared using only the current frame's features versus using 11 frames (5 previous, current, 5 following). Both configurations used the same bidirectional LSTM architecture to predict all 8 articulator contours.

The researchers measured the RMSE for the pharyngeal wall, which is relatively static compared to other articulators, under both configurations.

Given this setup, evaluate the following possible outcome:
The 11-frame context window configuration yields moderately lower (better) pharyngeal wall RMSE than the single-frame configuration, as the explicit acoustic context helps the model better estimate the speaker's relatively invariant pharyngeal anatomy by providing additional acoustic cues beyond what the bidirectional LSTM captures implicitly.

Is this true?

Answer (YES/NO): NO